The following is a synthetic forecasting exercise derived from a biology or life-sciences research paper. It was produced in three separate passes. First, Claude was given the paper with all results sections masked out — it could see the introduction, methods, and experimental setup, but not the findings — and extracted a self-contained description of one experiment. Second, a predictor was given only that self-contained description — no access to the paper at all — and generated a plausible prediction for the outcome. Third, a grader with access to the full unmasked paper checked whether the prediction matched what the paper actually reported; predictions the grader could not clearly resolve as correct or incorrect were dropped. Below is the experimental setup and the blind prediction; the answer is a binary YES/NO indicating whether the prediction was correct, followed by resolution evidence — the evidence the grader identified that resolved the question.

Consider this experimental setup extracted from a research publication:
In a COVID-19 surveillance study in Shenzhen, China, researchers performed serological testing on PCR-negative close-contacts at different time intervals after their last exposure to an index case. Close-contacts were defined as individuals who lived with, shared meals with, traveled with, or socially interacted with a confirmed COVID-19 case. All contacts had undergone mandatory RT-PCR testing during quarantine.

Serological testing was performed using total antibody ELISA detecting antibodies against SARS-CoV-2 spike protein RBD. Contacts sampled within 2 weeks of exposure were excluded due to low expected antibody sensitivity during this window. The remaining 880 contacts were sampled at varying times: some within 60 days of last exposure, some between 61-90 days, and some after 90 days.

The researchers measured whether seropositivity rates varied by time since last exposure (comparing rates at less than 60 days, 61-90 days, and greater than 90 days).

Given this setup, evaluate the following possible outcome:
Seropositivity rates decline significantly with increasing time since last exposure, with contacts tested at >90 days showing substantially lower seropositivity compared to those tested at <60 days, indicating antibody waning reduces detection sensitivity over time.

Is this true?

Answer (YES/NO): NO